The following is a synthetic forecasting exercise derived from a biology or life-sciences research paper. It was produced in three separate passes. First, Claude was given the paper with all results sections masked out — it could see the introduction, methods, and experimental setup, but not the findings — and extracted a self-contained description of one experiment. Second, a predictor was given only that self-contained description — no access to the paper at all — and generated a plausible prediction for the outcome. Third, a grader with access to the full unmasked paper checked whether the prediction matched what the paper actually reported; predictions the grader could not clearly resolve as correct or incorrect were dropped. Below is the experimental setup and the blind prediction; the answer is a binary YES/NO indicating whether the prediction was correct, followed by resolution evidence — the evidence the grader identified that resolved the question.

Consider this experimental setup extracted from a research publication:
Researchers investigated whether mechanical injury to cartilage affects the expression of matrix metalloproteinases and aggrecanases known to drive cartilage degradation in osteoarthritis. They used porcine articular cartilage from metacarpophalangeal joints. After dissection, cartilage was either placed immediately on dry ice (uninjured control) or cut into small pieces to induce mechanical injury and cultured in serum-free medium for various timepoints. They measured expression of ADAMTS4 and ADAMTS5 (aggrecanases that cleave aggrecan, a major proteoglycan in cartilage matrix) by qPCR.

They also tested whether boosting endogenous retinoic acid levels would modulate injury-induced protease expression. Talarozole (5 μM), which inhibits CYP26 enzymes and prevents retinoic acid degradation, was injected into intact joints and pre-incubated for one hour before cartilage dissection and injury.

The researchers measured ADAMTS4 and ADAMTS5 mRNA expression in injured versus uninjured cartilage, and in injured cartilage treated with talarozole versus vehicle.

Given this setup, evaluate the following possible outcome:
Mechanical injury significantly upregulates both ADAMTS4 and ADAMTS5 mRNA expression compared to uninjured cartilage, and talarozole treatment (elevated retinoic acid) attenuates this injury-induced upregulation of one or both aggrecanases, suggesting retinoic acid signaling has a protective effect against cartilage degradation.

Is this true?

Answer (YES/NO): YES